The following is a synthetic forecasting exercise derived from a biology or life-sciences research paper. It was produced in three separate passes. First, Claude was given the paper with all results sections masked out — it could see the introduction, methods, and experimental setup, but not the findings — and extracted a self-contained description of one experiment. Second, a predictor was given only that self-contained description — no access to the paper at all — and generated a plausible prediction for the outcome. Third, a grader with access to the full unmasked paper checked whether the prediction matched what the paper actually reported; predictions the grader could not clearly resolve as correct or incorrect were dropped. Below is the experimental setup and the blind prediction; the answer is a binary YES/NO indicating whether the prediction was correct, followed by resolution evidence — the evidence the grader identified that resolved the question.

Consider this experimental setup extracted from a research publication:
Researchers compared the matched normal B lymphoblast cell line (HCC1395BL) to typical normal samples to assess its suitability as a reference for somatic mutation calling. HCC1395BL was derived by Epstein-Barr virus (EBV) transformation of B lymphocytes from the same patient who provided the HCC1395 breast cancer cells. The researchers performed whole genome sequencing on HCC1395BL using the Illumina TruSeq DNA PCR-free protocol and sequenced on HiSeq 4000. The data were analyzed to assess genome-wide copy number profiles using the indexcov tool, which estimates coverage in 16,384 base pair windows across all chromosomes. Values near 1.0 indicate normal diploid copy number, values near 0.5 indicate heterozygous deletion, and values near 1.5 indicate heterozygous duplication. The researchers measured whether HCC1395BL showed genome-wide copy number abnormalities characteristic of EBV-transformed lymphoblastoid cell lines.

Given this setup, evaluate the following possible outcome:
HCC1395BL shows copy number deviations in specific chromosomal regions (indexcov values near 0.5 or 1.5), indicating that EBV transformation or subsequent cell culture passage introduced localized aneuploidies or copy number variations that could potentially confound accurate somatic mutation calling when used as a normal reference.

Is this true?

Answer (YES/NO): NO